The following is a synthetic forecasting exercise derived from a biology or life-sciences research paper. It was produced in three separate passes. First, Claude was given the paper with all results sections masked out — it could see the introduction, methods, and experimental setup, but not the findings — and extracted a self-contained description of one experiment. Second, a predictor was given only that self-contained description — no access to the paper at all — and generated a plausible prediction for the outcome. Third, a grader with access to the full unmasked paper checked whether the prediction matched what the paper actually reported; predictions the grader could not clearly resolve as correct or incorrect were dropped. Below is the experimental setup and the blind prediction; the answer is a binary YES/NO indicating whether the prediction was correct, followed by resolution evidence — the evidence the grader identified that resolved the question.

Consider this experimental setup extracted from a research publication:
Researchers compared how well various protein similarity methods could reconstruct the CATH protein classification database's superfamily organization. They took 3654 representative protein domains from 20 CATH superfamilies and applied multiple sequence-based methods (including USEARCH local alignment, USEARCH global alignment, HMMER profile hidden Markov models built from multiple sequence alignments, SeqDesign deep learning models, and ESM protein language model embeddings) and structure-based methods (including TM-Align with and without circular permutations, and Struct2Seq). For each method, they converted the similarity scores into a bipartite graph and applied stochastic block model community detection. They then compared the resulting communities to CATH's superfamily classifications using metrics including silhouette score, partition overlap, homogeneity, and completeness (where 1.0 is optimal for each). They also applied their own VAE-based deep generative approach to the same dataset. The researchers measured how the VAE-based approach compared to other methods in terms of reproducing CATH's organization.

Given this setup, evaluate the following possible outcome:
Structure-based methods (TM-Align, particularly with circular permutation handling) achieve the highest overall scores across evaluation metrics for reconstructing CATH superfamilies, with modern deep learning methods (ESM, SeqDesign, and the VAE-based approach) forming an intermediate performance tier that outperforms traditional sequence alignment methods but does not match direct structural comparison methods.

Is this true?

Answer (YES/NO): NO